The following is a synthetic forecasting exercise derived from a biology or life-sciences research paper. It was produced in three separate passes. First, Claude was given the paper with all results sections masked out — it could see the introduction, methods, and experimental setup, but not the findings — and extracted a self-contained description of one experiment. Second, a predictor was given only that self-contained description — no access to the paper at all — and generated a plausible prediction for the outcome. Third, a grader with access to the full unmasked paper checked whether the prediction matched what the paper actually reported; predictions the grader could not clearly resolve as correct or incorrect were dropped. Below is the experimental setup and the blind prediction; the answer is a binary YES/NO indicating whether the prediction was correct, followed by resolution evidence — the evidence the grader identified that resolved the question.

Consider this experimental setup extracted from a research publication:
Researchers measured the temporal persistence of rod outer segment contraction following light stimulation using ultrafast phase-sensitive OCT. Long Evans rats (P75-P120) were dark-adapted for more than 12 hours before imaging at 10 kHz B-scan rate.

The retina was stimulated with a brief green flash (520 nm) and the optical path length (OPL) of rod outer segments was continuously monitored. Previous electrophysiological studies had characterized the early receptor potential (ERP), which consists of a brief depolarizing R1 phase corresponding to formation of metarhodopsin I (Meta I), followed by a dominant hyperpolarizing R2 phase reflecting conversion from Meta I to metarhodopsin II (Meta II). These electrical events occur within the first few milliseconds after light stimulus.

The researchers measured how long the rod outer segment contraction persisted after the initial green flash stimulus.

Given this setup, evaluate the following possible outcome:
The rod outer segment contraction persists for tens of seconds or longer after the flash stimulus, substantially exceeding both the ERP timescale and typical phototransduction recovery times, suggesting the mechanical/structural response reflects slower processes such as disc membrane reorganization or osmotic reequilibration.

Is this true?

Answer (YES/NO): NO